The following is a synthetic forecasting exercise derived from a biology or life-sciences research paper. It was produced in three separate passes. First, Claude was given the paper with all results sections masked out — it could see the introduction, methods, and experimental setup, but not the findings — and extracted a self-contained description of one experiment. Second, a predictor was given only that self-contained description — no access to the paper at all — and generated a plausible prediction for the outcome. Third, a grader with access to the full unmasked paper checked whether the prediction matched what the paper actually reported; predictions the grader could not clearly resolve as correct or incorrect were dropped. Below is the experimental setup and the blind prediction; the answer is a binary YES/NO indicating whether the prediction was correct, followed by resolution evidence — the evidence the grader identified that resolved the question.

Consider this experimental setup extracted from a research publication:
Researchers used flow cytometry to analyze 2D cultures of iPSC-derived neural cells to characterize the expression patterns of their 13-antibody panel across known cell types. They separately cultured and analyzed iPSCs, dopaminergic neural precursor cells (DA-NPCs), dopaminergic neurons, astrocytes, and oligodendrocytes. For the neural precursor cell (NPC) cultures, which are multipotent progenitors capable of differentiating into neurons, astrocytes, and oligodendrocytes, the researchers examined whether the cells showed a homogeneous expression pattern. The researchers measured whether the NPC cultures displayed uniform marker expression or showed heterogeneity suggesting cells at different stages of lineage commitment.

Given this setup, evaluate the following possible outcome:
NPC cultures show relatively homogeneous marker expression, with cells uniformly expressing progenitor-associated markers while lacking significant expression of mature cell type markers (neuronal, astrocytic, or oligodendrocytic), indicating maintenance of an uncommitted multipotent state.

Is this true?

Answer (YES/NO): NO